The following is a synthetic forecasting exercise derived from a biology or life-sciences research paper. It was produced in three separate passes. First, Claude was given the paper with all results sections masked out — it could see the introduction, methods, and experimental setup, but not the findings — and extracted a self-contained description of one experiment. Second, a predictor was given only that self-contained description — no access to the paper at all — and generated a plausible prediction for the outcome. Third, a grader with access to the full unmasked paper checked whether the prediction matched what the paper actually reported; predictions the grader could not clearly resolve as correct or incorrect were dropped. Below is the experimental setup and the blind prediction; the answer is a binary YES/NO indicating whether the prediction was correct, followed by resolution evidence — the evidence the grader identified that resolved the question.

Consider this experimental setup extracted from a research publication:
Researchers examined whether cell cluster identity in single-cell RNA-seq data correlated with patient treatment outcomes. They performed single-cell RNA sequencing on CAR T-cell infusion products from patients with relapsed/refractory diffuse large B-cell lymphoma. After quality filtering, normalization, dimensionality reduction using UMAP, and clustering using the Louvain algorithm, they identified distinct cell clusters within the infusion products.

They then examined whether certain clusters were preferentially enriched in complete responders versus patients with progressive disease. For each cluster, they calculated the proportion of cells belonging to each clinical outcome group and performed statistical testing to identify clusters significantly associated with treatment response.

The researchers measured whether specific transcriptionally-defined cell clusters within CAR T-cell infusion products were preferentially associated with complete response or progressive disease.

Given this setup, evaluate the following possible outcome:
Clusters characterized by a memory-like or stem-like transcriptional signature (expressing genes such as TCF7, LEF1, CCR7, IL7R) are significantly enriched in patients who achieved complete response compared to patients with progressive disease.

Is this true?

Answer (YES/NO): NO